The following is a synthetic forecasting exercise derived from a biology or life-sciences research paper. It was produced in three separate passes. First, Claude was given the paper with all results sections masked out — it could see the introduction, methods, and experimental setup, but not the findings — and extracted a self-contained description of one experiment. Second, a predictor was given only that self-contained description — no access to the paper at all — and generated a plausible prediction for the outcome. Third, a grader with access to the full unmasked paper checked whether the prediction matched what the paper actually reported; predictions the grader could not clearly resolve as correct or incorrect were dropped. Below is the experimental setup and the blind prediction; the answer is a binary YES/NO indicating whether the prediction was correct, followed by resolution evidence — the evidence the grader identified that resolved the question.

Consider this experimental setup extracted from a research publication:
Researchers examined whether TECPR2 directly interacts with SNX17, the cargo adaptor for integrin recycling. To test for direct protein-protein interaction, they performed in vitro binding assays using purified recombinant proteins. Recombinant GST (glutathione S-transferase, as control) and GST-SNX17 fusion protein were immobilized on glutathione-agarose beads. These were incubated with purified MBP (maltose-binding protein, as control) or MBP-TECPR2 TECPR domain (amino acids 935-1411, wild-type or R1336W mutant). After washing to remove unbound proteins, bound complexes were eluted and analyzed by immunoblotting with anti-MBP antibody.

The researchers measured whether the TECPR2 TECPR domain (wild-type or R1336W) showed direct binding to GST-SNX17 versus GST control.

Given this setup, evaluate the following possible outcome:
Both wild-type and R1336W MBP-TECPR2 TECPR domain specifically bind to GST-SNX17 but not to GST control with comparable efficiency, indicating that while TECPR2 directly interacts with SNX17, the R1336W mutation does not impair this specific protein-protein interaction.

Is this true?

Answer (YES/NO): NO